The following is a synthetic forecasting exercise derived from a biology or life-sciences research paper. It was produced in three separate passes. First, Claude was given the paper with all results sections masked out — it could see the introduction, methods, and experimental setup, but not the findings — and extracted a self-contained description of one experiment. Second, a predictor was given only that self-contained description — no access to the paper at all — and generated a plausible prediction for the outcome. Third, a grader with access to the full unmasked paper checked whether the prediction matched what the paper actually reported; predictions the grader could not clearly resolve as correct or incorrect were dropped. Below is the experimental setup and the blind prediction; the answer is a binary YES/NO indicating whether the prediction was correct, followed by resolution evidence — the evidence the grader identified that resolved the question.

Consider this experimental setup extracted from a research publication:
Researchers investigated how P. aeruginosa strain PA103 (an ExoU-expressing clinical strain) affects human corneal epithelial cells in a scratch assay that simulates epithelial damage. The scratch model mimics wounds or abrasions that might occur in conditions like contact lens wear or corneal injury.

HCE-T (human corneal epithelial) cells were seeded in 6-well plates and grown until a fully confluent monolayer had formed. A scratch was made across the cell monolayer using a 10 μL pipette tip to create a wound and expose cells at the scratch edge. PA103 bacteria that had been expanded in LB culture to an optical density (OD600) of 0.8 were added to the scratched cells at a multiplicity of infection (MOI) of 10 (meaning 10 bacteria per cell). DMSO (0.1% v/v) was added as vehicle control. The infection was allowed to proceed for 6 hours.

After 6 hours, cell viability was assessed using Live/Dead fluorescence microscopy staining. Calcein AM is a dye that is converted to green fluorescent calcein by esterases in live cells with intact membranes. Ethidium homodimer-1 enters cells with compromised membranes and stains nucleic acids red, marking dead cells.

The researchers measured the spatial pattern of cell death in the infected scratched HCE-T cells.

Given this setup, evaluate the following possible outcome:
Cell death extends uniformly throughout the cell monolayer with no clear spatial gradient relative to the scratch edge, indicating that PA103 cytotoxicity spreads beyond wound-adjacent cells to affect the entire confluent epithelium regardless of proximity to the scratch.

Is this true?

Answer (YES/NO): NO